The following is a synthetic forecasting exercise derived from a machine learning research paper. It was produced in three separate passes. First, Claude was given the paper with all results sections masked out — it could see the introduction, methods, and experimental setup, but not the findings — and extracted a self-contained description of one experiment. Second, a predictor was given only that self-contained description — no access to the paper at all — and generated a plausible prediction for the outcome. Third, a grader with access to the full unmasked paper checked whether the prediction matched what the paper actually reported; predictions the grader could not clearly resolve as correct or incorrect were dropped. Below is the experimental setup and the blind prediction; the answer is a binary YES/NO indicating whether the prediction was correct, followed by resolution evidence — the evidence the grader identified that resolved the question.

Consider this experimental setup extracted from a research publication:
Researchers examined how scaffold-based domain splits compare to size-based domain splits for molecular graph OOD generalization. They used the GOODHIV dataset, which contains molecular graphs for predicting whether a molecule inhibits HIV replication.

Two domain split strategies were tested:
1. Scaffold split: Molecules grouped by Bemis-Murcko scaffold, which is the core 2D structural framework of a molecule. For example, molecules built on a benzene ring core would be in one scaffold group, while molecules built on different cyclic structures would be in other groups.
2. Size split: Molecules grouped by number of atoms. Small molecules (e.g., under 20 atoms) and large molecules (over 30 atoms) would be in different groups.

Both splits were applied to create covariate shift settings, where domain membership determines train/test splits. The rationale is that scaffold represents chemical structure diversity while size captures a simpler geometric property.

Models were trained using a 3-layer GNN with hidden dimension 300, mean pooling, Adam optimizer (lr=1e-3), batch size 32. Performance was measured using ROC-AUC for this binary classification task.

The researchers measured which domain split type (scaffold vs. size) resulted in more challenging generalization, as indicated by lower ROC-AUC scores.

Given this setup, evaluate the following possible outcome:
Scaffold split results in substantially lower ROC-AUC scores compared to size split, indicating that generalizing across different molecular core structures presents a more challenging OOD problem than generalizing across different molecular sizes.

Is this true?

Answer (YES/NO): NO